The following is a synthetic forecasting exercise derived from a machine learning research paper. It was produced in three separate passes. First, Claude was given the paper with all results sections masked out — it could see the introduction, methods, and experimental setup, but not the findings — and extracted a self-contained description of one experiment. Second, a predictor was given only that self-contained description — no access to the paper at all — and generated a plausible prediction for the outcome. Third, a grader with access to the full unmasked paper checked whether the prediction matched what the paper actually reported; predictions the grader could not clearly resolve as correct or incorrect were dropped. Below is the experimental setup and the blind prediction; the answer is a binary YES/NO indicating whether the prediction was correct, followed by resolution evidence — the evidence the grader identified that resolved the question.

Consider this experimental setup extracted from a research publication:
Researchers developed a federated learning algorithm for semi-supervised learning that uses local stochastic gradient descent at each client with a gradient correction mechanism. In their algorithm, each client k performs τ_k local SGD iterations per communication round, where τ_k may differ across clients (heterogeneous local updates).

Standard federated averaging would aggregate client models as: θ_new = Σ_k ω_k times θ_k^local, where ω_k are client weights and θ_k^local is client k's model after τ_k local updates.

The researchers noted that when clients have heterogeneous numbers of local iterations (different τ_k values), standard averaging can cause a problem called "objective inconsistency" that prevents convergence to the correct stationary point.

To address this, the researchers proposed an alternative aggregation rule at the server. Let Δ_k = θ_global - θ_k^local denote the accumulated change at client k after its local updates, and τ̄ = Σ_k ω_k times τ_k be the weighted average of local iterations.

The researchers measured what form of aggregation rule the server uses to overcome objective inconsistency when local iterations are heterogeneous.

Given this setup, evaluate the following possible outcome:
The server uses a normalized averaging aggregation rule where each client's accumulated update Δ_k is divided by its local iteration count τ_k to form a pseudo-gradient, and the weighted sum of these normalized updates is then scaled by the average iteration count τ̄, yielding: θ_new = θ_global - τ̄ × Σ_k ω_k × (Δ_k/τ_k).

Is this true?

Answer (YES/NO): YES